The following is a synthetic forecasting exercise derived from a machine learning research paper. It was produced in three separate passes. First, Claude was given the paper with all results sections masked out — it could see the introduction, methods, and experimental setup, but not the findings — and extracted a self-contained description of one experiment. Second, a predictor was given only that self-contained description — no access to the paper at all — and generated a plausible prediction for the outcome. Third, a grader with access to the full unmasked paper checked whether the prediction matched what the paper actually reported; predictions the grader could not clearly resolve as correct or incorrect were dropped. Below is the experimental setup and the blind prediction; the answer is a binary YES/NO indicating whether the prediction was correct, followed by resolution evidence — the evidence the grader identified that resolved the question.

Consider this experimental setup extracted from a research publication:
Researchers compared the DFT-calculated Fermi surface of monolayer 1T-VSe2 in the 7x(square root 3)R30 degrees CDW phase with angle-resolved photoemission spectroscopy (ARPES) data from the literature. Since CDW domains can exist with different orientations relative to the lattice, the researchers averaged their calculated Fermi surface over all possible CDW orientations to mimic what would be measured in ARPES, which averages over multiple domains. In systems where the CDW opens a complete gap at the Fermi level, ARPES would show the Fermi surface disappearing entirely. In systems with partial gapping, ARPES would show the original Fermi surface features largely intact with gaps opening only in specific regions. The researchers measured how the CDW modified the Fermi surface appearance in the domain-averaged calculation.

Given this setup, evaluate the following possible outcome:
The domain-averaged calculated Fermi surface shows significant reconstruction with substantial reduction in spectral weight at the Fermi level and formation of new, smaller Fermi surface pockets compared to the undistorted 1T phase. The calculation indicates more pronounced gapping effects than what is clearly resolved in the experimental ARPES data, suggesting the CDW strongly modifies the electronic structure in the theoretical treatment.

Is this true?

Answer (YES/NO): NO